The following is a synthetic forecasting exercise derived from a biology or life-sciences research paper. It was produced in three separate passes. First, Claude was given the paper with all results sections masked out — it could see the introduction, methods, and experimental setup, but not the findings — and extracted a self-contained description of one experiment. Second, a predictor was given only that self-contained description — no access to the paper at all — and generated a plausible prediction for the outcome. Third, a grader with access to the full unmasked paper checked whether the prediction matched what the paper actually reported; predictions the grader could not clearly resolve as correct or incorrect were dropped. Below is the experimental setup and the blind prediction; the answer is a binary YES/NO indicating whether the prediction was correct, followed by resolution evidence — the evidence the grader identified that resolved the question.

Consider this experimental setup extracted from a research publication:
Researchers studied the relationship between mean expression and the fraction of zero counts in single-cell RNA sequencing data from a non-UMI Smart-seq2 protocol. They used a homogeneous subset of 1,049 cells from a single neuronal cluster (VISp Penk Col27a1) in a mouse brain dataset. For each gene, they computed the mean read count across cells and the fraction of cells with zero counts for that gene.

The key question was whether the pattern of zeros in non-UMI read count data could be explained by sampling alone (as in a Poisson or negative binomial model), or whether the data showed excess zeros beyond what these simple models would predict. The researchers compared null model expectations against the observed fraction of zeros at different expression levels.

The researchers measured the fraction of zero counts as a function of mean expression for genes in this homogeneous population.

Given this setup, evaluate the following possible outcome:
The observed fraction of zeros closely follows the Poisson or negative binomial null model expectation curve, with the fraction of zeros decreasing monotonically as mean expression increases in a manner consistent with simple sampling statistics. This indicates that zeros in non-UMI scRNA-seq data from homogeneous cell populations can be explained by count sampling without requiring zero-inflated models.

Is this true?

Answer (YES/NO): NO